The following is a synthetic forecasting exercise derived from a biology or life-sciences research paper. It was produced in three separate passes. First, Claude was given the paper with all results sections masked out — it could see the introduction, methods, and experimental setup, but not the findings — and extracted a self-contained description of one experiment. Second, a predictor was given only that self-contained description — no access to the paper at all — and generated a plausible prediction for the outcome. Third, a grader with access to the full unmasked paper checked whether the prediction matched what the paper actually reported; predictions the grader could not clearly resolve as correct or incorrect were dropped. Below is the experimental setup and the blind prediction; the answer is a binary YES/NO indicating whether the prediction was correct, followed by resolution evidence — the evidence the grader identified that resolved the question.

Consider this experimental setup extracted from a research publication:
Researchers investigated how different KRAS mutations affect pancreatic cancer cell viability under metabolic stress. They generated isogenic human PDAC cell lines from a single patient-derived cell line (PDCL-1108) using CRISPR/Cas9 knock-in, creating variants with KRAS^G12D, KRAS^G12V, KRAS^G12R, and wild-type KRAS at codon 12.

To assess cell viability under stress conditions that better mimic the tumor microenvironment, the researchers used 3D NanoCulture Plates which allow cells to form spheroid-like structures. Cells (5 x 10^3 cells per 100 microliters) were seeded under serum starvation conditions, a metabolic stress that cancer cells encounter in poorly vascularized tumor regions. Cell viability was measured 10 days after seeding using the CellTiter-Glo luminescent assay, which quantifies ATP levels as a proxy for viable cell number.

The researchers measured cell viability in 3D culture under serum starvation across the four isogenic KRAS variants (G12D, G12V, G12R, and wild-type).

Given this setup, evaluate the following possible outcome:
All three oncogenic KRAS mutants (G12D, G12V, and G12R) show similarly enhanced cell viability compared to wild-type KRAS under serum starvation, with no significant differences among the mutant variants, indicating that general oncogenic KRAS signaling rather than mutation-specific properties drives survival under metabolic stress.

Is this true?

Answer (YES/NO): NO